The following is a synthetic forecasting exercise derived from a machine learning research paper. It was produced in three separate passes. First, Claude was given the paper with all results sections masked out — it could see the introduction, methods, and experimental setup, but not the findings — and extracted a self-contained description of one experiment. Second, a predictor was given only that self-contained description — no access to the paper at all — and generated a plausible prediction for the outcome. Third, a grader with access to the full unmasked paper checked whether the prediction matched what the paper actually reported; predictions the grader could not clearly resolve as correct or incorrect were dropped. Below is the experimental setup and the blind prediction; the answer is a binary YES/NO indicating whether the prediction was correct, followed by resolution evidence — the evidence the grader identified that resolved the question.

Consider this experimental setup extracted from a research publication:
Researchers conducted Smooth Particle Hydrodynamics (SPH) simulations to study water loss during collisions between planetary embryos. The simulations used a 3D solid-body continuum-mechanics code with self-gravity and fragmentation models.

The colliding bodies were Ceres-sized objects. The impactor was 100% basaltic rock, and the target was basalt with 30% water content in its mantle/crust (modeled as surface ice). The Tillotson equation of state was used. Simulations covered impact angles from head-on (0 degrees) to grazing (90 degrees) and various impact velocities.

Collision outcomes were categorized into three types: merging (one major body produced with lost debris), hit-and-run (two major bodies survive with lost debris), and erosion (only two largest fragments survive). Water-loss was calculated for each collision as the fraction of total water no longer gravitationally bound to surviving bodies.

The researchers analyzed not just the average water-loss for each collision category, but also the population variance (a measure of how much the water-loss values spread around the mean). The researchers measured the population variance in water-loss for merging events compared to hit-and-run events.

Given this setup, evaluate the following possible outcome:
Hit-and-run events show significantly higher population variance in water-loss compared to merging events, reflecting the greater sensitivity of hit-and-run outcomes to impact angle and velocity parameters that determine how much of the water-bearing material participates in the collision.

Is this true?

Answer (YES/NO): NO